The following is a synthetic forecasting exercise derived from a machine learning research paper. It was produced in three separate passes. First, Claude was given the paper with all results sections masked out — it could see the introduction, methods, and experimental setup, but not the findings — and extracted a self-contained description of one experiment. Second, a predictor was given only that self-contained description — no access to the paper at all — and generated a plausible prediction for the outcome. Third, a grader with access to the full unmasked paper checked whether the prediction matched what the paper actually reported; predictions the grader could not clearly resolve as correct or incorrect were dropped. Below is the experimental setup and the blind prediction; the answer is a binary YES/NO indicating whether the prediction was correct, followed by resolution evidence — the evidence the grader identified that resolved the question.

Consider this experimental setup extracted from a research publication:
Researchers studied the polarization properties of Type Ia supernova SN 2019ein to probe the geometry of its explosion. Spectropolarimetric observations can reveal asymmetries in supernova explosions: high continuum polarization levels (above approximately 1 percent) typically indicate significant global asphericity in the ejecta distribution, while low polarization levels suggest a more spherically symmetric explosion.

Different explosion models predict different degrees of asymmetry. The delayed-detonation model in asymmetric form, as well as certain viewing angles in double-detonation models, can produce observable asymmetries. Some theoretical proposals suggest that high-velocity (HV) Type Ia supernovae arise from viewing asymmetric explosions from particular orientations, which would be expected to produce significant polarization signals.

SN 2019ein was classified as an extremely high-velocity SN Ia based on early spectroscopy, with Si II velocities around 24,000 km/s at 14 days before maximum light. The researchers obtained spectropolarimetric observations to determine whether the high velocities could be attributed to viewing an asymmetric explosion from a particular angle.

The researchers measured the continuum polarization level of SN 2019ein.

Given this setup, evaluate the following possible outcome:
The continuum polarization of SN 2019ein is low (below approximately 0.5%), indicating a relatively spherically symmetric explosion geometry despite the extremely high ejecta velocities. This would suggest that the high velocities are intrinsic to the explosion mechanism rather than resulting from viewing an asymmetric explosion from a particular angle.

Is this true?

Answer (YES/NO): NO